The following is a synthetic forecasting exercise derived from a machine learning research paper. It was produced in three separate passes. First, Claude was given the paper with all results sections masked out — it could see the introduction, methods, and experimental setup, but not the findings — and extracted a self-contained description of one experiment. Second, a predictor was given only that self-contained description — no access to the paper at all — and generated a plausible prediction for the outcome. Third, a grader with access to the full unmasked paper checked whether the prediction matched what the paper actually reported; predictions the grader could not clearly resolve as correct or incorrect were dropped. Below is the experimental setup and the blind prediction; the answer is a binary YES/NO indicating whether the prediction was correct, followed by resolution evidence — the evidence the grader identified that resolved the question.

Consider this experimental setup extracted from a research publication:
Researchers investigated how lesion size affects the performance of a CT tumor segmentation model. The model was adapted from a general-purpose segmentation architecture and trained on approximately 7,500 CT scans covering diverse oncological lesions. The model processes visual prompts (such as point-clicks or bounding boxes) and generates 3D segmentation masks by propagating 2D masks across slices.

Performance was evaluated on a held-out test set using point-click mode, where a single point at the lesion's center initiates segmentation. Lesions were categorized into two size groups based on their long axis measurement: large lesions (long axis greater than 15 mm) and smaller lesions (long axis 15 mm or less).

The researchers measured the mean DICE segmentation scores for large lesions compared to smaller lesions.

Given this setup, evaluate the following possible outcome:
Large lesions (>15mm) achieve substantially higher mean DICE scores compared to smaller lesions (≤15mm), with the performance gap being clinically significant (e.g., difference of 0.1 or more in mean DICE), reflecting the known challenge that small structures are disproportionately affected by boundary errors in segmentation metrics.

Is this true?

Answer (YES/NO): NO